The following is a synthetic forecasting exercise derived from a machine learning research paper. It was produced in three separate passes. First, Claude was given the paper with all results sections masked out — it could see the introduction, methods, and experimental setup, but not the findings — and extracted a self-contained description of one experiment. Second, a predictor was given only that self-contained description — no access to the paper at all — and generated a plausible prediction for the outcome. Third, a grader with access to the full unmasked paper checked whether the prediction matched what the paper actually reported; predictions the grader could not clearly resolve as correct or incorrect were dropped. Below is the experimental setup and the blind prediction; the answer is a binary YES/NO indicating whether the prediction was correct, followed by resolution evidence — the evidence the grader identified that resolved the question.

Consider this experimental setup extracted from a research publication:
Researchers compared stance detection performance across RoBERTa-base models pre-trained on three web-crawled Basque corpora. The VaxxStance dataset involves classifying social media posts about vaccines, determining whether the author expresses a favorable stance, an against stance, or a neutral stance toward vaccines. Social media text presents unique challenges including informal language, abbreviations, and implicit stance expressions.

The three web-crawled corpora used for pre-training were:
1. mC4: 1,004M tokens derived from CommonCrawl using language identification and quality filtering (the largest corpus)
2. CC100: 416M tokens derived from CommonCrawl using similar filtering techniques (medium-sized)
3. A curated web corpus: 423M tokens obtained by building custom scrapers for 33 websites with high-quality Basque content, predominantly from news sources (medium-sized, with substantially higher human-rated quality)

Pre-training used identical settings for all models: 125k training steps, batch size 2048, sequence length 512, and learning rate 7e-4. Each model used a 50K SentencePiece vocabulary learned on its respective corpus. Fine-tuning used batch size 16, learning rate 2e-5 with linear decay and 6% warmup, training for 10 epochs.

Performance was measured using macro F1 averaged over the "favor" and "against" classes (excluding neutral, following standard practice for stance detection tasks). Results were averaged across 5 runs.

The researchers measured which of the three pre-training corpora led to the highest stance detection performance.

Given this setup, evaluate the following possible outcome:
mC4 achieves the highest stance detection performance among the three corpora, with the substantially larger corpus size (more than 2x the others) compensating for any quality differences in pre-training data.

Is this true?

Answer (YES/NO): NO